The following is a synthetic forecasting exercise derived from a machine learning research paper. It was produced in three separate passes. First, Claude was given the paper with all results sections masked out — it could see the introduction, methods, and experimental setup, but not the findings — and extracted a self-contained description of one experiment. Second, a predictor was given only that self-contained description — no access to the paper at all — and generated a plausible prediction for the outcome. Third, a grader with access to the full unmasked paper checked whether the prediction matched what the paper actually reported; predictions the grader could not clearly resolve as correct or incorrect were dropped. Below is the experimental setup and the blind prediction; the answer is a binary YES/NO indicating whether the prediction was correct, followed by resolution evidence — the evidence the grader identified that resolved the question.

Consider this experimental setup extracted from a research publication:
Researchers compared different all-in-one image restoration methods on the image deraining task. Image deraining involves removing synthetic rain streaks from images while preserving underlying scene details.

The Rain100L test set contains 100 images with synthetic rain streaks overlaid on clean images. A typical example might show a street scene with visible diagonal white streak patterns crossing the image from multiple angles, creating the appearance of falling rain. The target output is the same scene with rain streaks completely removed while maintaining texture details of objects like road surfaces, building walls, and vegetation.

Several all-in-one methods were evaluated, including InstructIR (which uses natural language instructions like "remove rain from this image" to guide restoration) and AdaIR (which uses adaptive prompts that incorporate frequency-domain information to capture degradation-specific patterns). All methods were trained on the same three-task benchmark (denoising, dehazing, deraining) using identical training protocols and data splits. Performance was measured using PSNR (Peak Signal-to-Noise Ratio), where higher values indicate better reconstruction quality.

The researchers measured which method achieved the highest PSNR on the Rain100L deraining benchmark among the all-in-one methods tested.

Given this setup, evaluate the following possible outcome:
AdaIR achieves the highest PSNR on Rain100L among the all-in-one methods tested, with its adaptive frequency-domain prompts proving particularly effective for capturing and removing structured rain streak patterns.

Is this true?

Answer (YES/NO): YES